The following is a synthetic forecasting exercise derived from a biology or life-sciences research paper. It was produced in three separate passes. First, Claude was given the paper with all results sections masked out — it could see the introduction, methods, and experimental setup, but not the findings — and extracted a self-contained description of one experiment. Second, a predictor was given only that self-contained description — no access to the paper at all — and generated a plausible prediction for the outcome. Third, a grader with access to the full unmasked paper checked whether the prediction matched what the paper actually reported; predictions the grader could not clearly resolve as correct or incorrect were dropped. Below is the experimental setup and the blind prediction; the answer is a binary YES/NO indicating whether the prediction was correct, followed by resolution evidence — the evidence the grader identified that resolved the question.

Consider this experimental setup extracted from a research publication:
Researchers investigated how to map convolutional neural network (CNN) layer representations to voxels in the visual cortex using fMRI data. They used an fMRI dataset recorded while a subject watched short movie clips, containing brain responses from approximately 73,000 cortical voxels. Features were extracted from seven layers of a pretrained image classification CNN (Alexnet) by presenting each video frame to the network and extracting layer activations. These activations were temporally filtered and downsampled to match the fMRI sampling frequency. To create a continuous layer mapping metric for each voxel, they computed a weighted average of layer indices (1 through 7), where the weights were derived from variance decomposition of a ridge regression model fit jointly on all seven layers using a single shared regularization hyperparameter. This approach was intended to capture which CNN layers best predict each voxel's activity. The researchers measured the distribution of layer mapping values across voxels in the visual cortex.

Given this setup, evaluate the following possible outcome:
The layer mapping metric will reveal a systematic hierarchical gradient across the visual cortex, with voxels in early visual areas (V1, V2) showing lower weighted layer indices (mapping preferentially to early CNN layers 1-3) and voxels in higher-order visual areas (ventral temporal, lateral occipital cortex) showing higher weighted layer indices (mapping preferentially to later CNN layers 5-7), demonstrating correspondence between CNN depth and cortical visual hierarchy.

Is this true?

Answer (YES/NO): YES